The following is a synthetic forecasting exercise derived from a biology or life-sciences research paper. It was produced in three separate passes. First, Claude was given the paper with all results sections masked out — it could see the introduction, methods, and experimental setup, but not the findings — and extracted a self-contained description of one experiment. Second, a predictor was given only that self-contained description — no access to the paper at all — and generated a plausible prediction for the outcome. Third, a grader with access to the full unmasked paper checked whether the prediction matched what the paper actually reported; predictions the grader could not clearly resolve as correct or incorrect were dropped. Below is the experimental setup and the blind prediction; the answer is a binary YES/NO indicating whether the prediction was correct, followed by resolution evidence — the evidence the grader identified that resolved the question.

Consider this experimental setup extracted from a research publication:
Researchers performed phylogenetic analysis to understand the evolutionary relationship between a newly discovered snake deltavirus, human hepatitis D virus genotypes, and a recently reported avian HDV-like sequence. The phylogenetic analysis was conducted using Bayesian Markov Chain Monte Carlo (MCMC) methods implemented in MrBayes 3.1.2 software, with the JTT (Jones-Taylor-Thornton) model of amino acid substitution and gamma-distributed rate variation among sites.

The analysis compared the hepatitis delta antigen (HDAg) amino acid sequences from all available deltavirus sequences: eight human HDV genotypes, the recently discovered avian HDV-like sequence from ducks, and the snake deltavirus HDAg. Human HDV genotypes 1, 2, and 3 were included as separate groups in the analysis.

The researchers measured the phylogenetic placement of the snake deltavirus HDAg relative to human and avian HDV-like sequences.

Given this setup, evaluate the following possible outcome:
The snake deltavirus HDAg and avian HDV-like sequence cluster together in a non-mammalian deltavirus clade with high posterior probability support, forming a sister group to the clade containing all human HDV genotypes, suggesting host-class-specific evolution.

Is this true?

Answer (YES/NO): NO